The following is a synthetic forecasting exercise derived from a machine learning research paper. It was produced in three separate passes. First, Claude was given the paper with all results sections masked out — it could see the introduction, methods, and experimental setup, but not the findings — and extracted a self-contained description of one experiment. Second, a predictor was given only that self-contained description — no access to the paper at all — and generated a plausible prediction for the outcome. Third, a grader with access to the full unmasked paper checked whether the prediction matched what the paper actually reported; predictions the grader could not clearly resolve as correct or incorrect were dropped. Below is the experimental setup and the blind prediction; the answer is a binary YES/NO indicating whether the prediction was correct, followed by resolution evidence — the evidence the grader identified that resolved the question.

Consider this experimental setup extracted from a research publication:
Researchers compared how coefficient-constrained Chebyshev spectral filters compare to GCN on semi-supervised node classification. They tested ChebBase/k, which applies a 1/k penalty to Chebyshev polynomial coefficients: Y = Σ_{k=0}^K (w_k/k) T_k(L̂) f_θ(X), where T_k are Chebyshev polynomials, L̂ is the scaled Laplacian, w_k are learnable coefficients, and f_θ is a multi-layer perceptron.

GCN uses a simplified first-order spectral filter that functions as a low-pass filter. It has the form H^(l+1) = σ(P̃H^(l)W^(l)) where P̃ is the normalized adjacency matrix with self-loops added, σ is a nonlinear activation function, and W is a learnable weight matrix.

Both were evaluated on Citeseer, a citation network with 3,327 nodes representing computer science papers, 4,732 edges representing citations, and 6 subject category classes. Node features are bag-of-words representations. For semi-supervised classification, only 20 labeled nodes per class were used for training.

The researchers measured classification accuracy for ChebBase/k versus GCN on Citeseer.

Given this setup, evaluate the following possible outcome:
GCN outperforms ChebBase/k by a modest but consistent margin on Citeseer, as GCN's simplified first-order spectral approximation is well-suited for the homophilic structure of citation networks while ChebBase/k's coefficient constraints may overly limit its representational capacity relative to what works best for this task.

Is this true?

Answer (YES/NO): NO